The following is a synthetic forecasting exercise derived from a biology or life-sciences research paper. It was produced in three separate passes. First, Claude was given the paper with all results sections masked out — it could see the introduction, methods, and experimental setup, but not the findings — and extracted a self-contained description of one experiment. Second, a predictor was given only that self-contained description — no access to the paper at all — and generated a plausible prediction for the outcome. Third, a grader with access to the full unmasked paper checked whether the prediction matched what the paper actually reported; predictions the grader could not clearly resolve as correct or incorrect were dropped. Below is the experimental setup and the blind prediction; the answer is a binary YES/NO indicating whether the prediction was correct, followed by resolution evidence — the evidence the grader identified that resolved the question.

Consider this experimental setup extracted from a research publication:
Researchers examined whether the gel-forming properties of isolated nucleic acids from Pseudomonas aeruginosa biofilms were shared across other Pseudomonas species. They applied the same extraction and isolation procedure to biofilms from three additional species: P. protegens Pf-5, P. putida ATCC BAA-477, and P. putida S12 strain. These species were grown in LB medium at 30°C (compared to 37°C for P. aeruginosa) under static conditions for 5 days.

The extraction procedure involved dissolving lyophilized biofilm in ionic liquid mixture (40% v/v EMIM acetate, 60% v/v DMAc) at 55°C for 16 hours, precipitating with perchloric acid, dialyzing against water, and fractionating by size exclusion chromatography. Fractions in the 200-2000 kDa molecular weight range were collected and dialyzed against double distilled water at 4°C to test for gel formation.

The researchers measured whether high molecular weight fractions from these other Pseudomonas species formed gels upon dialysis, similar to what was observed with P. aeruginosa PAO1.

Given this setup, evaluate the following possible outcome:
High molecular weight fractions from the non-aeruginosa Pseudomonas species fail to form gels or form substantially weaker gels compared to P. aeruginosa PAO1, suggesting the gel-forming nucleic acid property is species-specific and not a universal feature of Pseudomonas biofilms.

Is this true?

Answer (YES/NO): NO